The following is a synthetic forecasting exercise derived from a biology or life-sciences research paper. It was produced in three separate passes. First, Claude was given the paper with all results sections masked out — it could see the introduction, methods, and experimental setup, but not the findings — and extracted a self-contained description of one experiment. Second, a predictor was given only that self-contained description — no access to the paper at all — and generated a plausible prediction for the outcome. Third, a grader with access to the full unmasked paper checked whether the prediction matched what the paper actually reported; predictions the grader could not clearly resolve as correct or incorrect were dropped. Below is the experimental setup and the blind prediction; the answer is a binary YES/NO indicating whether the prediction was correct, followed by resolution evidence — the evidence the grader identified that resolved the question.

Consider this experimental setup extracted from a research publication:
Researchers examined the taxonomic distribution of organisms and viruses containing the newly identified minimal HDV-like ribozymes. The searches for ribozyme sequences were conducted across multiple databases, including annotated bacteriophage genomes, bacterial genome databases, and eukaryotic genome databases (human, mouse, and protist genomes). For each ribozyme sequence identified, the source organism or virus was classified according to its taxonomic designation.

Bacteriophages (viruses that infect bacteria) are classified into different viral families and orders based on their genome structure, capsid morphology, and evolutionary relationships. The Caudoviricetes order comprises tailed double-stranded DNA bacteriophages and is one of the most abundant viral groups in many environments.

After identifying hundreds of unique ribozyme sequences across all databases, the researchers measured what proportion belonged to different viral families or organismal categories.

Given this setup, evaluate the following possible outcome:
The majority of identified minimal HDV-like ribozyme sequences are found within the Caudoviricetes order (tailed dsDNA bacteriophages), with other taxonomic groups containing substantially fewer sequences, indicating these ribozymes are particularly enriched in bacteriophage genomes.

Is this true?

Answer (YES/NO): YES